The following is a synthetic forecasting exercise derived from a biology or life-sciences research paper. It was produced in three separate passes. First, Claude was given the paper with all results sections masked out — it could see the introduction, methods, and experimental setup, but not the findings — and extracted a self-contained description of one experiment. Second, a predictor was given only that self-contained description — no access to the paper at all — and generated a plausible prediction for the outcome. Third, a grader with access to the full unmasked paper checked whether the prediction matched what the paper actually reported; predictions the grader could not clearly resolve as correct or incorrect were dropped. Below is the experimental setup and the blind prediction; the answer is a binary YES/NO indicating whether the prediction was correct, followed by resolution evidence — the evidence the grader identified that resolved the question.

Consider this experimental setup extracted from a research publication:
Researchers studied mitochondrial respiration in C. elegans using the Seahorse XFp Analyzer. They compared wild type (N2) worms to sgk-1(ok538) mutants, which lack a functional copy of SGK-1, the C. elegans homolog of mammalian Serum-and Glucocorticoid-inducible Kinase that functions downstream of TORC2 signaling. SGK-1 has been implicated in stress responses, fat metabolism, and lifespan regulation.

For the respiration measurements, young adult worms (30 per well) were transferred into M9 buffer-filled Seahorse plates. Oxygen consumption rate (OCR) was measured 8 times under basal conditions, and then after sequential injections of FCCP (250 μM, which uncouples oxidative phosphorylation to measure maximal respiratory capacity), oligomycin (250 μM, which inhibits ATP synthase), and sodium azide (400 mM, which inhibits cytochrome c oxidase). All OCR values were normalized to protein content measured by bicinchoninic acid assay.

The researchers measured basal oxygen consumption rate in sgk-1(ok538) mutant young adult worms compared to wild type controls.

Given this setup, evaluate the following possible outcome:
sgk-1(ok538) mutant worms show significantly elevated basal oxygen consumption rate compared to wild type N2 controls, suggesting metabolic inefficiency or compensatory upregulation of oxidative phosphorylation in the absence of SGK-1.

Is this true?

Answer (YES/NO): YES